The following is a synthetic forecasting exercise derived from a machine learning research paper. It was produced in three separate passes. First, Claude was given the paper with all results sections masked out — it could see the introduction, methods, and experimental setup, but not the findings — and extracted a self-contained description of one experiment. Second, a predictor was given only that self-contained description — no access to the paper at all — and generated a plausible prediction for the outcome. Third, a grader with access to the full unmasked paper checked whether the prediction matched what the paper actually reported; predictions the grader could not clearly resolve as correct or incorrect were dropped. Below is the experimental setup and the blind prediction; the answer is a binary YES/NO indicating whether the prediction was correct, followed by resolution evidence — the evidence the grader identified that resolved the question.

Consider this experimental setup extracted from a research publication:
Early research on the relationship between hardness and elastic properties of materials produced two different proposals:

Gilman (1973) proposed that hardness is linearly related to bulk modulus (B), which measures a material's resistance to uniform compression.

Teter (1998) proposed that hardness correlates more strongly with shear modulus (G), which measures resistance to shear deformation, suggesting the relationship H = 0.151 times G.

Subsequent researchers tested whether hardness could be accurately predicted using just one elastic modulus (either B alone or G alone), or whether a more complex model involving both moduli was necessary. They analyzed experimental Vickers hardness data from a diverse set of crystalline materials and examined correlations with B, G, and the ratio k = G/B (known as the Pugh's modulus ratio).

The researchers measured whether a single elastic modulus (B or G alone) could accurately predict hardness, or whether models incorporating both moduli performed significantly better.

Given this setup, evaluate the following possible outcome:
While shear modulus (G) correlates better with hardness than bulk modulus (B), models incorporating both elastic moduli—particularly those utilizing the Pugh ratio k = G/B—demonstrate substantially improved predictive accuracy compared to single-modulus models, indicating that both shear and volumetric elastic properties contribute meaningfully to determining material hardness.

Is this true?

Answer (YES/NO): YES